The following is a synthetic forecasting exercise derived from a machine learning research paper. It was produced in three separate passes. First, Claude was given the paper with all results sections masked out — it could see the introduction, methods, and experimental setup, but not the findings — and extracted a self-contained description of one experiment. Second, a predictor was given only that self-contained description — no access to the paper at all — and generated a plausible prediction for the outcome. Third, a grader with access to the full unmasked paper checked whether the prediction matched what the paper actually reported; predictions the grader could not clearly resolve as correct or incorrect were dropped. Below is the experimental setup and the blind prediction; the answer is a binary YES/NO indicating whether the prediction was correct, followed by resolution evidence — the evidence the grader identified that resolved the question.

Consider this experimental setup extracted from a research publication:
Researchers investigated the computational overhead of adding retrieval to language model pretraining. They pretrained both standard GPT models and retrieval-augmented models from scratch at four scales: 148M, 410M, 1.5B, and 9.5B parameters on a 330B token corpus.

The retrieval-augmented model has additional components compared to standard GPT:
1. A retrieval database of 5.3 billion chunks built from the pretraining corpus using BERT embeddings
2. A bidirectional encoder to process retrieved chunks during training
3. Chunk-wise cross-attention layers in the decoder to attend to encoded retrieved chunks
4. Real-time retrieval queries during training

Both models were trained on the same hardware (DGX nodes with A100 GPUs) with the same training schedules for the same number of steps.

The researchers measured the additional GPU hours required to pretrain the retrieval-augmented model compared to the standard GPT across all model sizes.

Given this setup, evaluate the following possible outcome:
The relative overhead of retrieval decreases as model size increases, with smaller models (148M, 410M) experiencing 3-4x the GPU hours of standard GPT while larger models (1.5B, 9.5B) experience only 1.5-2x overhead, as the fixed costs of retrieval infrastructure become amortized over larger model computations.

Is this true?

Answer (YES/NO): NO